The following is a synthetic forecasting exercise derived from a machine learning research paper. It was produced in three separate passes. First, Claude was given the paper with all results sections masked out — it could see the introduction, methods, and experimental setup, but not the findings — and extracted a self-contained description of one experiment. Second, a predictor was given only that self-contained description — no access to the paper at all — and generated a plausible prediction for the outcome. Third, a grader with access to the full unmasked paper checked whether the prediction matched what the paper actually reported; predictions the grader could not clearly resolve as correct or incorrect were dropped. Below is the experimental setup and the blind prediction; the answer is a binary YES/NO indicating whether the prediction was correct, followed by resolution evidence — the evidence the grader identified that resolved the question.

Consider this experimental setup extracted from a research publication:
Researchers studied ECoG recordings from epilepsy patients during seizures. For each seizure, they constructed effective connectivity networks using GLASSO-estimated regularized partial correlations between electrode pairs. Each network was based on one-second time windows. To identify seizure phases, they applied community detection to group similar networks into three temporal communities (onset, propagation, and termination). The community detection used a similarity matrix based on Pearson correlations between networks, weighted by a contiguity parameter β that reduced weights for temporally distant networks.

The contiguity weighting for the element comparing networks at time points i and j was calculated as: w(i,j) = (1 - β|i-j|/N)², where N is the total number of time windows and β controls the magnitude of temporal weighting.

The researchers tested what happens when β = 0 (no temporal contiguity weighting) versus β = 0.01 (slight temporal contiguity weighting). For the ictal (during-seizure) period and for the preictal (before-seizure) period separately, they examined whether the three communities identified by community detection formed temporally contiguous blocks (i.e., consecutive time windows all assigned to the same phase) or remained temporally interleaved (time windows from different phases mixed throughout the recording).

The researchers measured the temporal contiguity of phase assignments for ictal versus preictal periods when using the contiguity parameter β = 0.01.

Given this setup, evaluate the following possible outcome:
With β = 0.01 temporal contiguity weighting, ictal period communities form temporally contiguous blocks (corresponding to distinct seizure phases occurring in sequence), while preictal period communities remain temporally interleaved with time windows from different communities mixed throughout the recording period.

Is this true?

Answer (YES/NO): YES